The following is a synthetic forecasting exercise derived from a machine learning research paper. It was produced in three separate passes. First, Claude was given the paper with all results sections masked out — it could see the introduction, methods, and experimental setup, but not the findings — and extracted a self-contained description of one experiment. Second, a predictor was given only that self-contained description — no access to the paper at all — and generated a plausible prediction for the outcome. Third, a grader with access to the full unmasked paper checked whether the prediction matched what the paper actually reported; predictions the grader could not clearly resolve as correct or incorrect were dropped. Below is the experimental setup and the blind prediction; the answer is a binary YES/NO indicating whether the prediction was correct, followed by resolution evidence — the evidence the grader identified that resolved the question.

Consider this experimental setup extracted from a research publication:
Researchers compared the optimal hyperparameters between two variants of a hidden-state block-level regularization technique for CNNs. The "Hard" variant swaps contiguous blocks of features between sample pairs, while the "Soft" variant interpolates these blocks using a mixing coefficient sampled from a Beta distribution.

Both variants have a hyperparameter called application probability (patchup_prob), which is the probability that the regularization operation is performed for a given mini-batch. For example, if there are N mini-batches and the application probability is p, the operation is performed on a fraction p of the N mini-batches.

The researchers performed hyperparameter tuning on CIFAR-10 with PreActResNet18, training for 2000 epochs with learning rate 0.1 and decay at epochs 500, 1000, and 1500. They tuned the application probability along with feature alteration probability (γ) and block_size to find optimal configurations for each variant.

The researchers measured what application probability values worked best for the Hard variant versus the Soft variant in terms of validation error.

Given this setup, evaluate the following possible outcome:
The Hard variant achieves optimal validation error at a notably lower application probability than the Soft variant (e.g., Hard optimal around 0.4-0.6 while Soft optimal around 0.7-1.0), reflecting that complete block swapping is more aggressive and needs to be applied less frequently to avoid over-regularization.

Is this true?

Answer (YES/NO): NO